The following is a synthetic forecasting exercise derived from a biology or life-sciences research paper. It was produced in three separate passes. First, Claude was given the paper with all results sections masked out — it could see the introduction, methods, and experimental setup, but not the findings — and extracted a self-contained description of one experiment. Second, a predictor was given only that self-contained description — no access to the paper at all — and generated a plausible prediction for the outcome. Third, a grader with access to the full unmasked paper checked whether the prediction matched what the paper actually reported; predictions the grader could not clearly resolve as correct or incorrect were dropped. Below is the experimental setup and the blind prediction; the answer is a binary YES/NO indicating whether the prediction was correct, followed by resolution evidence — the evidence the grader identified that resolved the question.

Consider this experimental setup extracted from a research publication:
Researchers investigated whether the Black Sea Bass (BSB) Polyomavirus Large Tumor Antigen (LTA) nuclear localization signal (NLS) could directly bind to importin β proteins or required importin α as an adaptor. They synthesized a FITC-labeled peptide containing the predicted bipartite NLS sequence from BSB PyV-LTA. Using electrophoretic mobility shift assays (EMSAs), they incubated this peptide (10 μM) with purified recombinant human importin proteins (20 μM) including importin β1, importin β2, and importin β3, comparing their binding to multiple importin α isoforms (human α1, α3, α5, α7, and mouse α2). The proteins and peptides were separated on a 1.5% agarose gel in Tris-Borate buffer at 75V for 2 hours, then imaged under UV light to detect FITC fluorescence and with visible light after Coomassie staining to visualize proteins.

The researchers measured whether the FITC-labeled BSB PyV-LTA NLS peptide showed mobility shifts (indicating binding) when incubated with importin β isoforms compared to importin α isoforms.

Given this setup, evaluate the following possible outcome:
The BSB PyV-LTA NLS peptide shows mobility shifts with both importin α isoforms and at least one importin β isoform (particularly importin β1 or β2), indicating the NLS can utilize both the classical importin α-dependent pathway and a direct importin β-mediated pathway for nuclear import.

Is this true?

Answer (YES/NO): NO